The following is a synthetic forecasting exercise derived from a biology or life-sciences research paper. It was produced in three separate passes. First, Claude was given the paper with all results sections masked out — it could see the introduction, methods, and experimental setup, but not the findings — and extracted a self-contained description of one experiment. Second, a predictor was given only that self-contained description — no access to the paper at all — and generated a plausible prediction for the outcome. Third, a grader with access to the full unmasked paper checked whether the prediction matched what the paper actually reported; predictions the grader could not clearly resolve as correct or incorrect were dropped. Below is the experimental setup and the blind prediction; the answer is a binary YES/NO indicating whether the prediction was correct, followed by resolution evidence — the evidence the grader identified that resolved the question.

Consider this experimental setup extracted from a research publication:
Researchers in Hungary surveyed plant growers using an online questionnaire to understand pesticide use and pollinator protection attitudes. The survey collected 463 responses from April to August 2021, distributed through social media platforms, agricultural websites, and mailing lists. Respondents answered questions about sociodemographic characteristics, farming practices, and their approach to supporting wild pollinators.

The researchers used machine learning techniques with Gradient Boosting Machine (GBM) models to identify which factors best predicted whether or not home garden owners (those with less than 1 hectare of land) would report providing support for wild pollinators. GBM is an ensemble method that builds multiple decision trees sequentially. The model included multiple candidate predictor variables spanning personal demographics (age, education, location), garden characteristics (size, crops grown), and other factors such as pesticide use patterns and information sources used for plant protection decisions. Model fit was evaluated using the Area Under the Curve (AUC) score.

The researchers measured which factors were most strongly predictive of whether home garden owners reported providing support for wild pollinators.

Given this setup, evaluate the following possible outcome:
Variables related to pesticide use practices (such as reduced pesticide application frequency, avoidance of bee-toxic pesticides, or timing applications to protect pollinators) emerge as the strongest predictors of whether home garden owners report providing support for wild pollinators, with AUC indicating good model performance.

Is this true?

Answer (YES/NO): NO